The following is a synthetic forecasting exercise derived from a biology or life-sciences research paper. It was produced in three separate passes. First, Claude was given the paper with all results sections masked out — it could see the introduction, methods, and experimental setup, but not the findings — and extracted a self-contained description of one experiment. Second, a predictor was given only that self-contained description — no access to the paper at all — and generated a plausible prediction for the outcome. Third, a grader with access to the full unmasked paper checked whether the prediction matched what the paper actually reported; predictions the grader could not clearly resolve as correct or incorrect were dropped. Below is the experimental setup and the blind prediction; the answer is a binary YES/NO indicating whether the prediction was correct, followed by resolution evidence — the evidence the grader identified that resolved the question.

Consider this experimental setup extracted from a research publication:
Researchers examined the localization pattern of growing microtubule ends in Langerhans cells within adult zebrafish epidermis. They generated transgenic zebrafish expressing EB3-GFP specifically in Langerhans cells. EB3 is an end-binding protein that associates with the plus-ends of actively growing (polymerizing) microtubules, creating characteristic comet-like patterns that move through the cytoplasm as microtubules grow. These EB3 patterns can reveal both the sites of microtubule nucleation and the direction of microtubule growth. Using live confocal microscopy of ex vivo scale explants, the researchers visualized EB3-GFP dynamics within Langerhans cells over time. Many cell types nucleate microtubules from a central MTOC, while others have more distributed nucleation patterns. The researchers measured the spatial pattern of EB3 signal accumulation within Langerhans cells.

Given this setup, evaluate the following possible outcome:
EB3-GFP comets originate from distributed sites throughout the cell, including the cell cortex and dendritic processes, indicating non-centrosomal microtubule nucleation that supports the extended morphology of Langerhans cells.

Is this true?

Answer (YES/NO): NO